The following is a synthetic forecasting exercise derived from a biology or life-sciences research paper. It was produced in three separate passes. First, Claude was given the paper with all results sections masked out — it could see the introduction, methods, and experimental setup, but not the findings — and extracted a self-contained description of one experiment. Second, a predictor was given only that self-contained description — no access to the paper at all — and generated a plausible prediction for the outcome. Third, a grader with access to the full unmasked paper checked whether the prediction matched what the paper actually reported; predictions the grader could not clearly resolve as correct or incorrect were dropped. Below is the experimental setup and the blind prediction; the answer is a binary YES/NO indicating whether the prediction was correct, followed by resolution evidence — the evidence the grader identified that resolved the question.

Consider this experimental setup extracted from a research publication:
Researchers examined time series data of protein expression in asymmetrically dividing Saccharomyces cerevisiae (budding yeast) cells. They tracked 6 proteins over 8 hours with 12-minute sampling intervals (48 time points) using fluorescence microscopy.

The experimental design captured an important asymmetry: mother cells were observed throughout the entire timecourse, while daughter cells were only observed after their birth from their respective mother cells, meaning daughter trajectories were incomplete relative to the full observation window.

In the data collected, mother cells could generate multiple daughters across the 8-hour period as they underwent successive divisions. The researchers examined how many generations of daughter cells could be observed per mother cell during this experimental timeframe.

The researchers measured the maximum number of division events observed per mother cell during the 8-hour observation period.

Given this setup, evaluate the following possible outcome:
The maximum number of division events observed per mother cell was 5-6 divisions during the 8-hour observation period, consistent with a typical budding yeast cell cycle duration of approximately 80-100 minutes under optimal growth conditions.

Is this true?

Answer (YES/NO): NO